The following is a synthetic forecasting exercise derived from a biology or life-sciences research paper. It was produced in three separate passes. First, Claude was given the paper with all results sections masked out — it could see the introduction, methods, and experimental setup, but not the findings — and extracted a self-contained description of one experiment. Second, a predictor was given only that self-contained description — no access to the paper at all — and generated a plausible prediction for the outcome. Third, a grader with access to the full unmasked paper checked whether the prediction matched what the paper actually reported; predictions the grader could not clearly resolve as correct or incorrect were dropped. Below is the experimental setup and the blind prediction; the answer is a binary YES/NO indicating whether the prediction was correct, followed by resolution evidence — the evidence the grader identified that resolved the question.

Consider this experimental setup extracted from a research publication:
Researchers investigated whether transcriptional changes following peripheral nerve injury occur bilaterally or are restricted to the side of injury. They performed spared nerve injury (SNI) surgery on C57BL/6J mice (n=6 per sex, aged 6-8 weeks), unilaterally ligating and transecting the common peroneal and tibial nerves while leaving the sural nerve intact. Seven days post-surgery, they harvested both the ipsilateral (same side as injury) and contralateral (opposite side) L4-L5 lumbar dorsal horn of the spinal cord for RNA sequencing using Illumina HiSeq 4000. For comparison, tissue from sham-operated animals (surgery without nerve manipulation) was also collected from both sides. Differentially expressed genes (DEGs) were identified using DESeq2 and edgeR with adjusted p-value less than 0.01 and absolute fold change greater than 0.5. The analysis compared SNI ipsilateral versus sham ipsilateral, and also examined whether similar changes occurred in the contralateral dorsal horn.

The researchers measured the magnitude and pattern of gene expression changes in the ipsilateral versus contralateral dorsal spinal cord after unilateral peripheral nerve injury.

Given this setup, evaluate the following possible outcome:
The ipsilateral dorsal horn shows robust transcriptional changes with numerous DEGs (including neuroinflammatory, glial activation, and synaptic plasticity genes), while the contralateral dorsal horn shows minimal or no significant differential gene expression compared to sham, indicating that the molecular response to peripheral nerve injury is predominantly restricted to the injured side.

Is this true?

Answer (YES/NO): NO